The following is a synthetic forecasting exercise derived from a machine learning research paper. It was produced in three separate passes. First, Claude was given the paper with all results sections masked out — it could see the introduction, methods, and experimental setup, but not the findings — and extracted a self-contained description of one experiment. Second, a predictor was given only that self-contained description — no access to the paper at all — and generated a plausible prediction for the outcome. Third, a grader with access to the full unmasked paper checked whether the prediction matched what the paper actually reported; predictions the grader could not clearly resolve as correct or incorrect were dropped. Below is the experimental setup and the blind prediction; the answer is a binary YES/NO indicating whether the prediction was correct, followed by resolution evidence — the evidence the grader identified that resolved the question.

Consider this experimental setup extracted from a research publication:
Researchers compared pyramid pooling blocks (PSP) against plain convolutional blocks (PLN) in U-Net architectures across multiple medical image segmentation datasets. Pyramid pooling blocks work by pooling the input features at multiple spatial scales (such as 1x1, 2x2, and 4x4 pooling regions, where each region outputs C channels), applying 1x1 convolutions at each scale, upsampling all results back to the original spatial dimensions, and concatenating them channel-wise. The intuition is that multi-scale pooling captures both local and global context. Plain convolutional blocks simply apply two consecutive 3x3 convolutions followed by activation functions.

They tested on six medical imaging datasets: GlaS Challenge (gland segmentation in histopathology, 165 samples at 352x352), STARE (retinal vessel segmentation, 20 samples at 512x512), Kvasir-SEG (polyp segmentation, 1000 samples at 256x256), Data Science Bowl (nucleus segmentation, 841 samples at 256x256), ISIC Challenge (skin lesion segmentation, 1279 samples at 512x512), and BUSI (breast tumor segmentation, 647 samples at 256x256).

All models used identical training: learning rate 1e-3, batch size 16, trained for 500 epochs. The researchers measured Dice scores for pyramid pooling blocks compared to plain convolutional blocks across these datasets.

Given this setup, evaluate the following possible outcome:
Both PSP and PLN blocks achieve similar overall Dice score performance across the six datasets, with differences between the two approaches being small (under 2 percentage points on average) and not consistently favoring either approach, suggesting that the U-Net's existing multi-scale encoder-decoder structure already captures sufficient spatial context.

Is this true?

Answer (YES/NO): NO